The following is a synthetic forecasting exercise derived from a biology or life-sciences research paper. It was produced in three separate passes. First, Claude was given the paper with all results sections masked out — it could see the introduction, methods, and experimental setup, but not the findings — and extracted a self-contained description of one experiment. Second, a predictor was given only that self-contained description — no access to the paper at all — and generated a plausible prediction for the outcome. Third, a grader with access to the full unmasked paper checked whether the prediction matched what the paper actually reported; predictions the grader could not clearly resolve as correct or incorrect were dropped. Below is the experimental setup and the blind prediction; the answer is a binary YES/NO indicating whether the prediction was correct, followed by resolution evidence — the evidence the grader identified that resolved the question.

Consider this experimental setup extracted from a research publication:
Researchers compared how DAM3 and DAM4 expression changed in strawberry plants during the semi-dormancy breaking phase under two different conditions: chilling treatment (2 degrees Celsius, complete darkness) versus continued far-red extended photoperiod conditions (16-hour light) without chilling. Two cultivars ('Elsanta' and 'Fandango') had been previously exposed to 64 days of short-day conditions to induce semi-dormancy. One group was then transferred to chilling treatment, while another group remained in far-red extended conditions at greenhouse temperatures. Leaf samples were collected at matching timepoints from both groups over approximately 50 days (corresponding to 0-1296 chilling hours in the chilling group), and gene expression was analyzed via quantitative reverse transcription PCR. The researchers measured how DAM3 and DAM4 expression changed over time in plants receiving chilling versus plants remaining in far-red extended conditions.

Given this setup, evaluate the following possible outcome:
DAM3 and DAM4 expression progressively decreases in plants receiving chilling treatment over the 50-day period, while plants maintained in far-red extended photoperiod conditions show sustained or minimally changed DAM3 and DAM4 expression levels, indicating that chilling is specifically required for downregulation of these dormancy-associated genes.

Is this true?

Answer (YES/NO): YES